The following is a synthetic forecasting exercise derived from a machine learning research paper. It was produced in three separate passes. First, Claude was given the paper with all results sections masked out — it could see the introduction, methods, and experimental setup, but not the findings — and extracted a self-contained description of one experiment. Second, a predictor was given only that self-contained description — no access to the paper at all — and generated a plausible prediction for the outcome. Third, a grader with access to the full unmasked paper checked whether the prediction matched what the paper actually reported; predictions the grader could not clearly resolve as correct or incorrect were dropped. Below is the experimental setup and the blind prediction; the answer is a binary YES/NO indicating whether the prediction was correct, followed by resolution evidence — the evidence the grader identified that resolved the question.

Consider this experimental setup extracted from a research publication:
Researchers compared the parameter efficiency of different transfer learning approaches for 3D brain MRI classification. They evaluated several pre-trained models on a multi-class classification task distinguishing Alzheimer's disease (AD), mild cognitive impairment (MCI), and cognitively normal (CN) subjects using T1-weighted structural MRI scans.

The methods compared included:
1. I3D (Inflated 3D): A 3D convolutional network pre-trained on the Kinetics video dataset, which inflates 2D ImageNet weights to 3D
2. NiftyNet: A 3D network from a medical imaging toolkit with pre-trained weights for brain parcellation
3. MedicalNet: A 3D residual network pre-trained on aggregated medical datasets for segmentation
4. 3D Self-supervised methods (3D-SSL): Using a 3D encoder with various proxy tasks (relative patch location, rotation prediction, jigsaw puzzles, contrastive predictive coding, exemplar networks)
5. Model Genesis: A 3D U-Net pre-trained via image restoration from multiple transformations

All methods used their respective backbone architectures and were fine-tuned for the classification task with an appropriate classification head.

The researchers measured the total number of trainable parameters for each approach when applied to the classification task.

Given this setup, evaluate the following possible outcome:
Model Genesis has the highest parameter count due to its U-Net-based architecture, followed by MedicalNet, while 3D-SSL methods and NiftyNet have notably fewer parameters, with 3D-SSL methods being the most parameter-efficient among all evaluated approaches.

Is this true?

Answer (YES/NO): NO